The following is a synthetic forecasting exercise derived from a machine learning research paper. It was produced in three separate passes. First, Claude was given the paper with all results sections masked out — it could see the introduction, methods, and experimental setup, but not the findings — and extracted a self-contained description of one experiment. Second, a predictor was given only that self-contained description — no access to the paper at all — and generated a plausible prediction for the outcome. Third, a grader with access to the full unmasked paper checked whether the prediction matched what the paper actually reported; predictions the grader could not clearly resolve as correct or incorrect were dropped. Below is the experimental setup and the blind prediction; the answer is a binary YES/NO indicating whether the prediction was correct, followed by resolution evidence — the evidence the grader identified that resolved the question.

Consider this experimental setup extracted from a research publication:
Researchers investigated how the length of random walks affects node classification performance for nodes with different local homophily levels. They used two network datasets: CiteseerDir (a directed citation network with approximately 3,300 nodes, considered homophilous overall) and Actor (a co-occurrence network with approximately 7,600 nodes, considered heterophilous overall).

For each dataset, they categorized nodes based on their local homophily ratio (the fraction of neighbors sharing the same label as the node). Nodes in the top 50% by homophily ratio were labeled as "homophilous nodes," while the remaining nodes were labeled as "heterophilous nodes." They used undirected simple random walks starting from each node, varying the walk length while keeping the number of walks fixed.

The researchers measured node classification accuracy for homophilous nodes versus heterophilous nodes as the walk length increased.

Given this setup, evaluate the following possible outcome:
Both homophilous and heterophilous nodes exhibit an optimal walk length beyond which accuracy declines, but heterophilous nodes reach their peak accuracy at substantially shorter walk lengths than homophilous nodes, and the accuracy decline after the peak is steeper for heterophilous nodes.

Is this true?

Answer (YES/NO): NO